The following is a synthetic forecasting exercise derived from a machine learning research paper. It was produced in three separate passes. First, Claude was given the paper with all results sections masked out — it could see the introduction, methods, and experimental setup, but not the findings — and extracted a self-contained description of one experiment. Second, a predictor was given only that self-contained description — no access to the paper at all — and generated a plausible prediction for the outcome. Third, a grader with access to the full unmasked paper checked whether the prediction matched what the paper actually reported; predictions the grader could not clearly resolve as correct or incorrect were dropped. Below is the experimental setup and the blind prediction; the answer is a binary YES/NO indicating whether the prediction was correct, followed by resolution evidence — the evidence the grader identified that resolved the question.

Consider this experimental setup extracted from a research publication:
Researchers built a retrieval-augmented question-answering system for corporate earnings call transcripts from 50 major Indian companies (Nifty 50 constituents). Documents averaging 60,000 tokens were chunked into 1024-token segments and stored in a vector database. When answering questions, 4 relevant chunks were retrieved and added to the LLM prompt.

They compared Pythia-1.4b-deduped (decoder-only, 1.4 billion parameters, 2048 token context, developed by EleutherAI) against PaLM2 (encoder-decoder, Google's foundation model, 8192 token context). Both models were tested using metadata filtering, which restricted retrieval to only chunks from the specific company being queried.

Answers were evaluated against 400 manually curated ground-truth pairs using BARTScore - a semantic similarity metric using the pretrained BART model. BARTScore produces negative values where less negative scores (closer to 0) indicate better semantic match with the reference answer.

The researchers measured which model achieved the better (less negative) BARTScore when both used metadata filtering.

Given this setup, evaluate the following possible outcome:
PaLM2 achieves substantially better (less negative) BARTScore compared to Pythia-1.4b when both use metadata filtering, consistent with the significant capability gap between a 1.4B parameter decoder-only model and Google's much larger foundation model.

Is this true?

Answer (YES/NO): NO